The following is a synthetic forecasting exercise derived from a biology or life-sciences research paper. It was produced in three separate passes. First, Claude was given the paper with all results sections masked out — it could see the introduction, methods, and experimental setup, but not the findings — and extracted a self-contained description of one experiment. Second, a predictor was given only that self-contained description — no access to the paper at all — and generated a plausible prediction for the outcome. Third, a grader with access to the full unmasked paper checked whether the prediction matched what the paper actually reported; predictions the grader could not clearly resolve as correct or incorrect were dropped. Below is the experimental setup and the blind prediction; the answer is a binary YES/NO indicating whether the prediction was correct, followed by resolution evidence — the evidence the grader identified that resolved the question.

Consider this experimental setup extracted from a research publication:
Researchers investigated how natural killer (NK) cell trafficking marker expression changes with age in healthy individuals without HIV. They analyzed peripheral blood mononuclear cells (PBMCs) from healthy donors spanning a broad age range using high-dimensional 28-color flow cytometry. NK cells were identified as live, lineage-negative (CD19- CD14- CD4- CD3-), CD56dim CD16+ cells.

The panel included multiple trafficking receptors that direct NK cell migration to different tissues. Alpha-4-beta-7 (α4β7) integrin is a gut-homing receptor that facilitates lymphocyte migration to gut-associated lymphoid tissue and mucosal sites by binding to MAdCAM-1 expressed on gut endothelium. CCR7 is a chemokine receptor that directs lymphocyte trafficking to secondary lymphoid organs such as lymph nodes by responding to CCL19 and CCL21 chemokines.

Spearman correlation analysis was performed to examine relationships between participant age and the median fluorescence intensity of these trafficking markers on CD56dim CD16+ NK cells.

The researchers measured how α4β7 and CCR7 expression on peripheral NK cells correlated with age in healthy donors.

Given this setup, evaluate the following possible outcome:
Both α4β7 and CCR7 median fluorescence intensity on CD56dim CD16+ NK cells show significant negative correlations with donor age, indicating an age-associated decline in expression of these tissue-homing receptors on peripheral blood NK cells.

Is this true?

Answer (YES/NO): NO